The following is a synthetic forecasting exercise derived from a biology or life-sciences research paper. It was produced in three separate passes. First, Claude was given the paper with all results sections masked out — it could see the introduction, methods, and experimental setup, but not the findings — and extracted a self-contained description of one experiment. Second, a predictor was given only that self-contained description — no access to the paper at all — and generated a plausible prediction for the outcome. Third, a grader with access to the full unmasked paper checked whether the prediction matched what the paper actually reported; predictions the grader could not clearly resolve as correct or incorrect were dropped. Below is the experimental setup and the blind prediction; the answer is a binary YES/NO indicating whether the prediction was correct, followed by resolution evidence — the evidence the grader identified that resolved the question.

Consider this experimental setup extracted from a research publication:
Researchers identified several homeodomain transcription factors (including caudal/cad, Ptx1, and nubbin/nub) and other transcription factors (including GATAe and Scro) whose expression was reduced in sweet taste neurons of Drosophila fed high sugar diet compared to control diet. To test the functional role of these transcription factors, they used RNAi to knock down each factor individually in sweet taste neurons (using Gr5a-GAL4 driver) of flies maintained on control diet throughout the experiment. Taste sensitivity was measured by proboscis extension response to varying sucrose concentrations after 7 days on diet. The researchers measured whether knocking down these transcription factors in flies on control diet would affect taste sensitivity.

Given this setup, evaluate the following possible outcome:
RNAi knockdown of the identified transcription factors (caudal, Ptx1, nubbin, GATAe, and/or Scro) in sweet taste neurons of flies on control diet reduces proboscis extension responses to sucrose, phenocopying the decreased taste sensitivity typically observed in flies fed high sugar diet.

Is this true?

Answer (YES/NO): YES